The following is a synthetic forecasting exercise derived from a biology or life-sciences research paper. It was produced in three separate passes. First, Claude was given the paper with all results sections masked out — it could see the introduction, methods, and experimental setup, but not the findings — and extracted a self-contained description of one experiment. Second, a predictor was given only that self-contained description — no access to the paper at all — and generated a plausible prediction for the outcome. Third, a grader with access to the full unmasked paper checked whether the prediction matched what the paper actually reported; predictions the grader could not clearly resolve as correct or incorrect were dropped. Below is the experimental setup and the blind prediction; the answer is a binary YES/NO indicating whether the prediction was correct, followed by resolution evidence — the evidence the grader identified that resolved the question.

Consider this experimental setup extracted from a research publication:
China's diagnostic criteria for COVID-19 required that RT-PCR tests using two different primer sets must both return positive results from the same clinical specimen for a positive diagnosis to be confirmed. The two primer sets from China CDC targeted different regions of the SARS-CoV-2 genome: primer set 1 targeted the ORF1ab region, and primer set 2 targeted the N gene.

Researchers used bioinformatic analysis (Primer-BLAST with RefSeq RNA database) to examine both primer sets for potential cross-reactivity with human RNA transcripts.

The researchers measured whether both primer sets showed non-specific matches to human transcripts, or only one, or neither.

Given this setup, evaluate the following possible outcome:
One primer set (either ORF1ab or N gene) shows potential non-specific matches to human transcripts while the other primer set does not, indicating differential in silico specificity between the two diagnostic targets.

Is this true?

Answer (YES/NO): YES